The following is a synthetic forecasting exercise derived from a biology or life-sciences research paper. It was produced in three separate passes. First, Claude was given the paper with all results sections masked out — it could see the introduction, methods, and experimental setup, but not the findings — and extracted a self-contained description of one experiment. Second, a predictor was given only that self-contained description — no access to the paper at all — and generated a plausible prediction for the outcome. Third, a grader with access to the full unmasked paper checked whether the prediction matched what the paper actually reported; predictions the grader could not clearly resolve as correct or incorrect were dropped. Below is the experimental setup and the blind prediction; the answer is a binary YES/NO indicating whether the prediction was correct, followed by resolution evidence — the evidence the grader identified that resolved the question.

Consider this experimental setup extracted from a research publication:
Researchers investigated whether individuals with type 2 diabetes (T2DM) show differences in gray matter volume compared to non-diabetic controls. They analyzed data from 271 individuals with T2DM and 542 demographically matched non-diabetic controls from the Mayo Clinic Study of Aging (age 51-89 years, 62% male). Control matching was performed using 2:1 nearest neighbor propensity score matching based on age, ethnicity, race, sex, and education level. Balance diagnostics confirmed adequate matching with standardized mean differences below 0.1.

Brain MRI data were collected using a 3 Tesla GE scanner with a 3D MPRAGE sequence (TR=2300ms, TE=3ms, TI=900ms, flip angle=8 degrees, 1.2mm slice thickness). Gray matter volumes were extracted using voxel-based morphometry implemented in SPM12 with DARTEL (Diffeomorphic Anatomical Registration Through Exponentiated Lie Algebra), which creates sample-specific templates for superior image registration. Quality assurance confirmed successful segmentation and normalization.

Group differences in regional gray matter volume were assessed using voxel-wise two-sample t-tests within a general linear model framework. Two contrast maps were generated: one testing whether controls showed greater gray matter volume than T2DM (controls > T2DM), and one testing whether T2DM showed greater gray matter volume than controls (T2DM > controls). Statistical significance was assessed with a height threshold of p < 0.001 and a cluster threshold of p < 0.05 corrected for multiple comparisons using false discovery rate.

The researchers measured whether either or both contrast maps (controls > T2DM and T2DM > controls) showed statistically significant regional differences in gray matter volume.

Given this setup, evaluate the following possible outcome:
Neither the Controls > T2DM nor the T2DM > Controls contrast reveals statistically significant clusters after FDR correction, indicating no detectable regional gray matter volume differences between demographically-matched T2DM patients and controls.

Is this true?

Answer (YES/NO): NO